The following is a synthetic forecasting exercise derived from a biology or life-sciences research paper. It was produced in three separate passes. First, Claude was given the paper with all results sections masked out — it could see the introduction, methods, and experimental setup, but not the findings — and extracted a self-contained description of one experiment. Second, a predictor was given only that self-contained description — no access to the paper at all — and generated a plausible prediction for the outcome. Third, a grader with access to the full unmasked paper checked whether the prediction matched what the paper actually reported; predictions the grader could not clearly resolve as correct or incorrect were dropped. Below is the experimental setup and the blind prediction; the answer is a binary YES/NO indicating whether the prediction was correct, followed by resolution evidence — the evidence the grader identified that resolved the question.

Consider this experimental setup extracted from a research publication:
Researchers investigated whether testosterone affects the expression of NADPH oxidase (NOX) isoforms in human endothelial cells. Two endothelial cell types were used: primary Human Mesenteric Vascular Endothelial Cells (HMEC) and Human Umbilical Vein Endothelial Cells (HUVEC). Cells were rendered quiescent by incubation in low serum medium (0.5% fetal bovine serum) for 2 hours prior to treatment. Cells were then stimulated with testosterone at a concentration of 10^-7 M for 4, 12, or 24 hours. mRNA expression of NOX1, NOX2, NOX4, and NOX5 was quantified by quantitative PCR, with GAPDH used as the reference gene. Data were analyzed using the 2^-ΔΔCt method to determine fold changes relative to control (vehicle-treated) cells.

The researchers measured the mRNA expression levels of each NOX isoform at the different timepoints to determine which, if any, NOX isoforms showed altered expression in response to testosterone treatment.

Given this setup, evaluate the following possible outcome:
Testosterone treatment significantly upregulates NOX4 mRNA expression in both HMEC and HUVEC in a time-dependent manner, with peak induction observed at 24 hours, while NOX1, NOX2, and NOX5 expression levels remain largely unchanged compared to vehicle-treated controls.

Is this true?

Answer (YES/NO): NO